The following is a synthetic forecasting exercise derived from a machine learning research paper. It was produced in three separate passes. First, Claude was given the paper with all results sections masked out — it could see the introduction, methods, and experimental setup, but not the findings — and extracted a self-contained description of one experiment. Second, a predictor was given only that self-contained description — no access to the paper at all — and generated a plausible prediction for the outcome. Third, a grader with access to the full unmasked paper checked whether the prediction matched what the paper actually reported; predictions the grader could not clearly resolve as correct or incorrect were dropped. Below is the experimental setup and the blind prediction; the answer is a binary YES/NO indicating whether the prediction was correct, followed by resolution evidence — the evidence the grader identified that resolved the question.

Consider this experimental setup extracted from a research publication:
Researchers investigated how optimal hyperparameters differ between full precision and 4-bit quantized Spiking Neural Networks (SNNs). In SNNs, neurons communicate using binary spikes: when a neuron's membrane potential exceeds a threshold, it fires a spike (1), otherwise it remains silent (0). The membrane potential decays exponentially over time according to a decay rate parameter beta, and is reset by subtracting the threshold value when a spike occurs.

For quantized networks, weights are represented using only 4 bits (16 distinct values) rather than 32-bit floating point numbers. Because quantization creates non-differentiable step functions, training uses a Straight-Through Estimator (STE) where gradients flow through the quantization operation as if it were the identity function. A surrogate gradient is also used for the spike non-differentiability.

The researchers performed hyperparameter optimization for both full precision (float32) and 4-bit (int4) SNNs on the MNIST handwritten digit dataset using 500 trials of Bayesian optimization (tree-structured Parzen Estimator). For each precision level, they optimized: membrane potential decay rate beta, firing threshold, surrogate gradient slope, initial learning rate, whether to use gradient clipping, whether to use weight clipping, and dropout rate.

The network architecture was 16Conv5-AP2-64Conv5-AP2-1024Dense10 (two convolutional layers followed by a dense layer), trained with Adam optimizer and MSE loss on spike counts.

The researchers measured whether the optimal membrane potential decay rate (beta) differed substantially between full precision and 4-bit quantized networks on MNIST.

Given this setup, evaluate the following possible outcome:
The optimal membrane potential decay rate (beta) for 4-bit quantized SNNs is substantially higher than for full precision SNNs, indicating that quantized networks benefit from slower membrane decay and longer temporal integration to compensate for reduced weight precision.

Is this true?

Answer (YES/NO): YES